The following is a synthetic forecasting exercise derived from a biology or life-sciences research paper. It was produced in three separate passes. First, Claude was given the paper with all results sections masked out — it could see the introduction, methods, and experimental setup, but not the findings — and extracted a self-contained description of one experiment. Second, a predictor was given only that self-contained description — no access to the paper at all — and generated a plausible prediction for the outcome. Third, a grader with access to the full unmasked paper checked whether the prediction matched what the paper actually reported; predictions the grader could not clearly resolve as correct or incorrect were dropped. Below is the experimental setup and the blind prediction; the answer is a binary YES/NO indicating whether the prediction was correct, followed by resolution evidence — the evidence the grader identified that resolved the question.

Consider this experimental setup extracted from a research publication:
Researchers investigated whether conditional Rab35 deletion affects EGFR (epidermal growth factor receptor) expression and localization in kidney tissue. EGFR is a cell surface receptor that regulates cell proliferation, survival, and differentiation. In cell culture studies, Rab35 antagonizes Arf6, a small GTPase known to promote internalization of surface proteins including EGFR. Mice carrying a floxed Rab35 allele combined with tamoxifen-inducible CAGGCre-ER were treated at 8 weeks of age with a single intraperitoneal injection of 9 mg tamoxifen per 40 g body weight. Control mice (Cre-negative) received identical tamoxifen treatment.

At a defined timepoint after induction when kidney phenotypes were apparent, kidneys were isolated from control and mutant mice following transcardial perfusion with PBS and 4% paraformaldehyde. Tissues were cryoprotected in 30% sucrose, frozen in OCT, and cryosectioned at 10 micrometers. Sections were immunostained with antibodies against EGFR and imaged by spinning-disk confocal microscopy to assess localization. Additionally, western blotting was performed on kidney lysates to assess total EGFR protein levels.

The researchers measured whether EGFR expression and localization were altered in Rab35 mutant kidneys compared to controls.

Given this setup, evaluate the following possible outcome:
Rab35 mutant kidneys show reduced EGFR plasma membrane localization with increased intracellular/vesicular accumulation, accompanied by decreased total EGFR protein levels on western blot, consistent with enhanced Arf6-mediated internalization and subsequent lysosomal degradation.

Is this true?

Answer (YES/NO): NO